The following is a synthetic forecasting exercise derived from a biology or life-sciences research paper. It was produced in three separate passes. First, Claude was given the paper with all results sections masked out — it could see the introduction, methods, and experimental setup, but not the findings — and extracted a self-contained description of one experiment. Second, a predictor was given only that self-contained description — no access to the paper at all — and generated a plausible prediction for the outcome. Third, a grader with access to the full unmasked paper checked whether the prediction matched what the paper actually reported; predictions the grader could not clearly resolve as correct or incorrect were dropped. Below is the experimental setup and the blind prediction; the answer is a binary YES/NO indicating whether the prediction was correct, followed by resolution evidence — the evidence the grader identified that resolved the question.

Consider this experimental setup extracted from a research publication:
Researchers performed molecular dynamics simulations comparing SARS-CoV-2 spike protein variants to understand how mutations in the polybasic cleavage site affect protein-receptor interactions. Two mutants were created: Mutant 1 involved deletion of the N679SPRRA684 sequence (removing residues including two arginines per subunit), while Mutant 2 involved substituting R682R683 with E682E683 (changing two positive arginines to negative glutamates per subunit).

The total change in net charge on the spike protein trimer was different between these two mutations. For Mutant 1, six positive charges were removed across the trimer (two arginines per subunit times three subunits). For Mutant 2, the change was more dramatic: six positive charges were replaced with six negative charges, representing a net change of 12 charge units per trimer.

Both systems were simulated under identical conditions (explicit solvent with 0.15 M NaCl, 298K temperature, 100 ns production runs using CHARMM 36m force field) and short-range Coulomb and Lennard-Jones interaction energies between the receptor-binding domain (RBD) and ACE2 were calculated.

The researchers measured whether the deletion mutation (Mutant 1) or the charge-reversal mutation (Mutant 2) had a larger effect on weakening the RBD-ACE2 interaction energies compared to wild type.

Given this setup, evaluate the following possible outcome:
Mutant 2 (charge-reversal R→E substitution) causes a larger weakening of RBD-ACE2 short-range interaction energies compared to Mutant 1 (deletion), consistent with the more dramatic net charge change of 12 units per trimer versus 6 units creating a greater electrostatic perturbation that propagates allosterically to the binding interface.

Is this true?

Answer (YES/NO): NO